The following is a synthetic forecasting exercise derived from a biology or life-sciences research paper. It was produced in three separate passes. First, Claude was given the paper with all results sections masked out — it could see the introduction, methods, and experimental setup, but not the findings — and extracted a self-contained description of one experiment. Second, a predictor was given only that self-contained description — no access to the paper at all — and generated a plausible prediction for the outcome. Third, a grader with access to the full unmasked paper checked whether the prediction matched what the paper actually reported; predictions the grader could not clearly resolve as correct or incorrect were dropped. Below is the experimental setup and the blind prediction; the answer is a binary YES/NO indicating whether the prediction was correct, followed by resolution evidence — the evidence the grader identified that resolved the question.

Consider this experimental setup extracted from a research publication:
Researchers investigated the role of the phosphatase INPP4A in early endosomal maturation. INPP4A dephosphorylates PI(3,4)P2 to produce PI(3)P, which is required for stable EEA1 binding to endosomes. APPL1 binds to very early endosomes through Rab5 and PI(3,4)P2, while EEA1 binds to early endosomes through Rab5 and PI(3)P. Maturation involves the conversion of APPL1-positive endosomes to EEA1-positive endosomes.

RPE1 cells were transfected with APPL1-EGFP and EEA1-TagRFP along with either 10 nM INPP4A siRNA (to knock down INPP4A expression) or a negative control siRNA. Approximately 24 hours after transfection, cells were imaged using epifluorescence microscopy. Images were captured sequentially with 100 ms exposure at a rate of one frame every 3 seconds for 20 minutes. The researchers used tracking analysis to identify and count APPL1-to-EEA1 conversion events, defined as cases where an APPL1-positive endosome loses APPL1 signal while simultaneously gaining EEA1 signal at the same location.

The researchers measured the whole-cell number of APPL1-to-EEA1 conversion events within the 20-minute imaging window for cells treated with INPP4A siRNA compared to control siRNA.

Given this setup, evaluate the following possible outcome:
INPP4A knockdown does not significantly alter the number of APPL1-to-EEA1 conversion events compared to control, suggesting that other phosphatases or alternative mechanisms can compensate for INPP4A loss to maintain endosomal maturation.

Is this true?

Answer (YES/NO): NO